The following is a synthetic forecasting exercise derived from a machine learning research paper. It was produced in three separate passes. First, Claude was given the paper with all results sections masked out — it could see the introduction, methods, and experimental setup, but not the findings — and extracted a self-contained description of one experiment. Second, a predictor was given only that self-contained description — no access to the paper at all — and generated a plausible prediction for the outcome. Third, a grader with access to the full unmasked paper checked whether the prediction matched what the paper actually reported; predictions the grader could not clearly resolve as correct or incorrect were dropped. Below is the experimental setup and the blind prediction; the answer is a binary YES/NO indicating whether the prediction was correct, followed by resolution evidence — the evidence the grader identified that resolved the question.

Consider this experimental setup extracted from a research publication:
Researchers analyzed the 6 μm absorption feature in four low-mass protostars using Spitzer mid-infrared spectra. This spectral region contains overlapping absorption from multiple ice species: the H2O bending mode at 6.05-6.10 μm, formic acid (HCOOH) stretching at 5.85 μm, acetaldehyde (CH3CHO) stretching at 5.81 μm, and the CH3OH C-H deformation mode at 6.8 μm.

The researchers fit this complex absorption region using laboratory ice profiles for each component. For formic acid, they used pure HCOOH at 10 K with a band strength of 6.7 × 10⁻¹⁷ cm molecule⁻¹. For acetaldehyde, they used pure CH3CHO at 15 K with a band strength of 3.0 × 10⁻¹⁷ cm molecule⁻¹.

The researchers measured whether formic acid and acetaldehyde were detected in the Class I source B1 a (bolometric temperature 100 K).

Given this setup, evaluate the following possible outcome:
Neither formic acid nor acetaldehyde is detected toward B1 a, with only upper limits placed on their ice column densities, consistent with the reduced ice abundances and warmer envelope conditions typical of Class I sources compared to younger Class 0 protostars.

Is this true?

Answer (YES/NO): NO